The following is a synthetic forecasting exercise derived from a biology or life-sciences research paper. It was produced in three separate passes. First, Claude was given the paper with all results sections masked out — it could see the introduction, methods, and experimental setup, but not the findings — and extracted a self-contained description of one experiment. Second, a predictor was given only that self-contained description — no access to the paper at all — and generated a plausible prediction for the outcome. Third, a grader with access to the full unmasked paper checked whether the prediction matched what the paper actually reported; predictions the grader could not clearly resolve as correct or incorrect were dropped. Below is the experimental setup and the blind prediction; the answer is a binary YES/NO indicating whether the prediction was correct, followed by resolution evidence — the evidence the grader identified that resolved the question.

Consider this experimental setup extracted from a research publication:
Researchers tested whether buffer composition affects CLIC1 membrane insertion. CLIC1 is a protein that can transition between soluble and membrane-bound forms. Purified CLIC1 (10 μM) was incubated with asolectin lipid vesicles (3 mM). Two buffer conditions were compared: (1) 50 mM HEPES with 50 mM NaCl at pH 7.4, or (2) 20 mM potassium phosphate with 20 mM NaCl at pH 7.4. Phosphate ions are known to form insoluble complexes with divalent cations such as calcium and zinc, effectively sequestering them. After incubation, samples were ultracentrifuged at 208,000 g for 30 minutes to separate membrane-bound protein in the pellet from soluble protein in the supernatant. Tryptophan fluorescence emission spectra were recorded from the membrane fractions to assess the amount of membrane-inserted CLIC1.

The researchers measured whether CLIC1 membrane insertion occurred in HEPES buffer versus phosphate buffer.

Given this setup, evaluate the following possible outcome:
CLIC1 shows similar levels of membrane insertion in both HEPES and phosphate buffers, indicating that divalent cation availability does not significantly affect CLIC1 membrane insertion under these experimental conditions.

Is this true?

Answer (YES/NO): NO